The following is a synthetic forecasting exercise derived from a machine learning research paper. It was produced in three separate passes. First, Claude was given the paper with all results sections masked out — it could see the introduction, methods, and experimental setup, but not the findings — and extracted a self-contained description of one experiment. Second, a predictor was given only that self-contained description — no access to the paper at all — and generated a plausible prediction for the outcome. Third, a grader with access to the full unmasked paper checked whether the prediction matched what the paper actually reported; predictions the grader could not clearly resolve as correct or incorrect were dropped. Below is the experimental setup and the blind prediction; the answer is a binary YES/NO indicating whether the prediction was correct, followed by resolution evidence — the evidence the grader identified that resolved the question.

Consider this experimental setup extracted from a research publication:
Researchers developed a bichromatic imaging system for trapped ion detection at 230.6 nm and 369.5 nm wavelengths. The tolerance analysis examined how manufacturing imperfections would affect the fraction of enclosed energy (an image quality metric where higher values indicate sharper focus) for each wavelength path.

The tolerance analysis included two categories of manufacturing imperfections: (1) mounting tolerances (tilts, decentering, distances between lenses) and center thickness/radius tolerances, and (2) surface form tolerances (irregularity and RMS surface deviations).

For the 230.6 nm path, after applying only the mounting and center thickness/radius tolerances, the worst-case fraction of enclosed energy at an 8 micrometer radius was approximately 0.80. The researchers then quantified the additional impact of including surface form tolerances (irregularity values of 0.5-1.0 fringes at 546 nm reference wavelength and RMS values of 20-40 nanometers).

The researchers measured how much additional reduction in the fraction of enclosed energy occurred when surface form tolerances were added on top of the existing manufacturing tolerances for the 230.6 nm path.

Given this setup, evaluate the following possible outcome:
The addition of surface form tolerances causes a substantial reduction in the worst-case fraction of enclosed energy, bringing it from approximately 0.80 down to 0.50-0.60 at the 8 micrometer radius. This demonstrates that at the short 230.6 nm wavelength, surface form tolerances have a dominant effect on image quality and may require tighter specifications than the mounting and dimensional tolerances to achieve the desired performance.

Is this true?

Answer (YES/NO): NO